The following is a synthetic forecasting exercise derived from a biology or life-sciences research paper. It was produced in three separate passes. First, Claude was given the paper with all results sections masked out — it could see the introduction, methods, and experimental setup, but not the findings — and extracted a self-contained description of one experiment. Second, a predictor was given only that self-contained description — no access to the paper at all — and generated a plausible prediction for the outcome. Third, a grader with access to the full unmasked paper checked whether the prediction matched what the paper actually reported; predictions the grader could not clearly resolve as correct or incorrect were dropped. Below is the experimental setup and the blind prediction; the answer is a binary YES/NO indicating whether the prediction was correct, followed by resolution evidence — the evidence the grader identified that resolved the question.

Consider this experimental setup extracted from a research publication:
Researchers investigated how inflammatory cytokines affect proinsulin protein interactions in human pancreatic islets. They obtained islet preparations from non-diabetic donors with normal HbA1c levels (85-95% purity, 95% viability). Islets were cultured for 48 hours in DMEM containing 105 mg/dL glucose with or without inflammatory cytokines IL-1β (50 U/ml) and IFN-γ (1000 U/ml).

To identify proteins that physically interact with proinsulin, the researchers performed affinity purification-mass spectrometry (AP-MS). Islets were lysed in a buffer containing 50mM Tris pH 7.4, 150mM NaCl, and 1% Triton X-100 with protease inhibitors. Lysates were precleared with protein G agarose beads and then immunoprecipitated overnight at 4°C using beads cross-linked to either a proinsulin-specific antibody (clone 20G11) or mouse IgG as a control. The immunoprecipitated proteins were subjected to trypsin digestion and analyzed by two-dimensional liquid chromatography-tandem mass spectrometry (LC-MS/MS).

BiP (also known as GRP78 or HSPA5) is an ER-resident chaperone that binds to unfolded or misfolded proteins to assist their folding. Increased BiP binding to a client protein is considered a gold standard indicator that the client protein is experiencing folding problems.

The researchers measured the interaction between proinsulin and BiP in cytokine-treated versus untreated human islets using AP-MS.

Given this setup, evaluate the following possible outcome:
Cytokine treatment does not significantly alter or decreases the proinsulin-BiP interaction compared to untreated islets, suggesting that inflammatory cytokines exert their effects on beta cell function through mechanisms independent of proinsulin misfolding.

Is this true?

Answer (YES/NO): NO